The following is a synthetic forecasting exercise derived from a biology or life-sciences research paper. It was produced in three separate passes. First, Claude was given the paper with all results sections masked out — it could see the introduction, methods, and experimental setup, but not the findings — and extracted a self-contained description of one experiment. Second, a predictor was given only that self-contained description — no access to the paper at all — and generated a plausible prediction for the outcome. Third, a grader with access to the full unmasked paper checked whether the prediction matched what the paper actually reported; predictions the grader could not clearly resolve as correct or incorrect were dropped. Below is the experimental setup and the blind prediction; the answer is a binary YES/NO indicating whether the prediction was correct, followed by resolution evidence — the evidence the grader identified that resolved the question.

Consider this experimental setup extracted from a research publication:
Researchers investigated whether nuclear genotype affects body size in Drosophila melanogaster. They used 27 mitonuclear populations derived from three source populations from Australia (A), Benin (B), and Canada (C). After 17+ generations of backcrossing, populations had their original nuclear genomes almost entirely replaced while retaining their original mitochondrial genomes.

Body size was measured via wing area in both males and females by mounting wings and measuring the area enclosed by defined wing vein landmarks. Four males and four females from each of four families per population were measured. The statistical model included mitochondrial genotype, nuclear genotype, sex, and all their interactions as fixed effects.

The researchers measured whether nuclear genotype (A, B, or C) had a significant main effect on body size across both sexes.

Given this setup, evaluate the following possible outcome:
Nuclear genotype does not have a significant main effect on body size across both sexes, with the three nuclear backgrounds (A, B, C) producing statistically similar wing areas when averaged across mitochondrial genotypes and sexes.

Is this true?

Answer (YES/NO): NO